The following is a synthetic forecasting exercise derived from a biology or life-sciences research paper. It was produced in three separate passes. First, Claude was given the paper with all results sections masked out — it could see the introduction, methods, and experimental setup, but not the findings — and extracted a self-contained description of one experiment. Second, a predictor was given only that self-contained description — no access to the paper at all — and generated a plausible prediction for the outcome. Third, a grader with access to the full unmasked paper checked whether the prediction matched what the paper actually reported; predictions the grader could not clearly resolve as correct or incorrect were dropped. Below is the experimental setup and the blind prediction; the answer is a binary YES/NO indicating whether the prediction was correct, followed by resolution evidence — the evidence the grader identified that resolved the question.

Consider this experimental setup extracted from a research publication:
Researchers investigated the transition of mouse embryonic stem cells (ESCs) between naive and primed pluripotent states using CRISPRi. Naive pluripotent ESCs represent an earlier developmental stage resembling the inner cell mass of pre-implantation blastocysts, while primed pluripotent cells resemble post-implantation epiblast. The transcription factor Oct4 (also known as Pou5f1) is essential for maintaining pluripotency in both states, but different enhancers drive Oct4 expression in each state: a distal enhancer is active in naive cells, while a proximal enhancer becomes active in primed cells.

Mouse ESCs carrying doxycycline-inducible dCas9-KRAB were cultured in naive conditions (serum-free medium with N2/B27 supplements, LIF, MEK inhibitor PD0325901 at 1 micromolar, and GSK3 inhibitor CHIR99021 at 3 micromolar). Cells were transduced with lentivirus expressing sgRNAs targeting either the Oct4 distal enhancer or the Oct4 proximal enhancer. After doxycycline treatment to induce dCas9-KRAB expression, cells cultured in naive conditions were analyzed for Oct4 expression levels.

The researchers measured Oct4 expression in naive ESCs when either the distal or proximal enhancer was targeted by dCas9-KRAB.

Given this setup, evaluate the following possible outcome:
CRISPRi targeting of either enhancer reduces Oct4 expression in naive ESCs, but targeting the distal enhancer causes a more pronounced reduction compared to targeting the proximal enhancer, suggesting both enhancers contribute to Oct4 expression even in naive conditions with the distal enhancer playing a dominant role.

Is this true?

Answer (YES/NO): NO